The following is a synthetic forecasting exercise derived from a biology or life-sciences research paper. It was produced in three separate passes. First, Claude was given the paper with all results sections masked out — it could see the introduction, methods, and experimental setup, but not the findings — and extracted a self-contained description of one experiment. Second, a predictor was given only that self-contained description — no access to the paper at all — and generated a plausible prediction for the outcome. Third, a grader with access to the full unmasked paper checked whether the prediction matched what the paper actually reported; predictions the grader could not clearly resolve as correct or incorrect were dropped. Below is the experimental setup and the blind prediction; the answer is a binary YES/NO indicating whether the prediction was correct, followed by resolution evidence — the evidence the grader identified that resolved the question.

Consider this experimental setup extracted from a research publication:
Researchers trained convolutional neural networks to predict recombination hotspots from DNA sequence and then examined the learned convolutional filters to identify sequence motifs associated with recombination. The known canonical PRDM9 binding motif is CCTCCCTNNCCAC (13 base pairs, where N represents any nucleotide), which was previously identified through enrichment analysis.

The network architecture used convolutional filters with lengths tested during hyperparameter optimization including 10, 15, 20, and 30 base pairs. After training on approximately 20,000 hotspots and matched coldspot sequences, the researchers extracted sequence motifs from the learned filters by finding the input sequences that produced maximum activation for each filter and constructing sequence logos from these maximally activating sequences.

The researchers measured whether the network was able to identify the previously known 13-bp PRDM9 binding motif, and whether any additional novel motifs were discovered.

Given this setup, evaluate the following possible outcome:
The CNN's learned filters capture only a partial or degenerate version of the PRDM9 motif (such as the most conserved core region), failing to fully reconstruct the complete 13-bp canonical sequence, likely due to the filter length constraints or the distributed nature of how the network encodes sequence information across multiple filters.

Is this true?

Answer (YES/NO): NO